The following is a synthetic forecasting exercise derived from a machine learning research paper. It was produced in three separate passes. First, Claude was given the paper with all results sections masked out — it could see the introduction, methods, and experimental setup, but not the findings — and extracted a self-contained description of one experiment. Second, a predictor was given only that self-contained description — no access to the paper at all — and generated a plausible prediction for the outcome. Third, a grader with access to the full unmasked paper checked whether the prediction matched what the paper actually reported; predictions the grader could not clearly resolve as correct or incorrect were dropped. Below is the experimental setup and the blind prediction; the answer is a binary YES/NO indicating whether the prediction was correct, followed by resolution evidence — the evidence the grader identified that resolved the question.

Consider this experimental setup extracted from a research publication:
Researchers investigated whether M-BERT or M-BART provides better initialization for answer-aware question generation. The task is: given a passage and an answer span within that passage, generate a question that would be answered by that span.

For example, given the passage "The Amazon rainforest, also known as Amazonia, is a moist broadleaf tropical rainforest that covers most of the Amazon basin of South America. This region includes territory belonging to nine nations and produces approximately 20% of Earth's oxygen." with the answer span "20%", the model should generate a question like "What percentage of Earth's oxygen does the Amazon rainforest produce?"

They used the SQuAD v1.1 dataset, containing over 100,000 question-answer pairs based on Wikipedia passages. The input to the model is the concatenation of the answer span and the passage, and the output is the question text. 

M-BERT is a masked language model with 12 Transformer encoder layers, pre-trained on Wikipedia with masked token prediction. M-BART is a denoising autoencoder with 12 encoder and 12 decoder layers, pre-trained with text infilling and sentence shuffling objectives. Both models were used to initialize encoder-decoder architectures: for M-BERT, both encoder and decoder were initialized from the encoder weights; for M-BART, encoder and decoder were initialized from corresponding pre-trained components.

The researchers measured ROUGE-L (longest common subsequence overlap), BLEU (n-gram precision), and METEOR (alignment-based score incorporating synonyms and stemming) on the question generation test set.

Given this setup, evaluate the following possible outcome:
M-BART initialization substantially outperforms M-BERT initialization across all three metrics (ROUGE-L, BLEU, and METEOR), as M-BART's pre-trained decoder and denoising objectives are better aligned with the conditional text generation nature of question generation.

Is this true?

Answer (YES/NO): YES